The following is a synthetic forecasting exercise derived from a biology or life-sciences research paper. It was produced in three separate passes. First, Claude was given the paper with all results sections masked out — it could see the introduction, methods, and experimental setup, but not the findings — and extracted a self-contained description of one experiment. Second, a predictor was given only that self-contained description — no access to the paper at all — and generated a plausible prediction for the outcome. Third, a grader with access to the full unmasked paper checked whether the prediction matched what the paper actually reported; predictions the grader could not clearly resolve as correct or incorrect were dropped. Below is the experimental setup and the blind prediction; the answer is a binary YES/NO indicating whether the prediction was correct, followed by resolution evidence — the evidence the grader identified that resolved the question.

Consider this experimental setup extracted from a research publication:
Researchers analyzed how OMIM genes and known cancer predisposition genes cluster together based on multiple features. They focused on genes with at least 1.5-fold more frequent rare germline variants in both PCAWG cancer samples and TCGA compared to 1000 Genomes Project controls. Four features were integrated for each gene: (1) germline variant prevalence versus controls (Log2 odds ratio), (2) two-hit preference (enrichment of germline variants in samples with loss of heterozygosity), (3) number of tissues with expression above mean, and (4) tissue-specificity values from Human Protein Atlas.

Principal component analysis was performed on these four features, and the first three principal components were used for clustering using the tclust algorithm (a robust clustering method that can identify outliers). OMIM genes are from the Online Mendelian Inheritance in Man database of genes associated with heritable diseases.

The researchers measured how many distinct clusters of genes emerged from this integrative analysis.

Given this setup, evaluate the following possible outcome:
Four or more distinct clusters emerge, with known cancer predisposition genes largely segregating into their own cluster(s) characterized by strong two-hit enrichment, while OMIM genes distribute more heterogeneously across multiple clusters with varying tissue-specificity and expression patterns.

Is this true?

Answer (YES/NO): NO